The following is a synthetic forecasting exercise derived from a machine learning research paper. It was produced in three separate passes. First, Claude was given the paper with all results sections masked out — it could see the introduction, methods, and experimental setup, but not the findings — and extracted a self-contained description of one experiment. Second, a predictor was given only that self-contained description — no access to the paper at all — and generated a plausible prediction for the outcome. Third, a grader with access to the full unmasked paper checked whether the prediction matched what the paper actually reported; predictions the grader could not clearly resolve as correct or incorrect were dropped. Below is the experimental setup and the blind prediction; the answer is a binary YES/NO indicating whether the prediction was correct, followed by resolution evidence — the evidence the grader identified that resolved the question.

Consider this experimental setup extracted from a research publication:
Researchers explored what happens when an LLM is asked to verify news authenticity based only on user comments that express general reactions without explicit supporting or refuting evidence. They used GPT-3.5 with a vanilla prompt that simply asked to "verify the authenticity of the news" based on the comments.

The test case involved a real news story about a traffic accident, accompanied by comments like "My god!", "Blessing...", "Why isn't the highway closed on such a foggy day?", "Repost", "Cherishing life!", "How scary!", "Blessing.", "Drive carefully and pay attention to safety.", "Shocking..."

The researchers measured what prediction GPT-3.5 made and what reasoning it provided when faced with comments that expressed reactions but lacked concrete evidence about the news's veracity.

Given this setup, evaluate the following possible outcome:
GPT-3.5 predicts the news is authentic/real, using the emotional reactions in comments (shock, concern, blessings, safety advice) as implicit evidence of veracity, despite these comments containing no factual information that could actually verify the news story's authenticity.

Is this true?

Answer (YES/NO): NO